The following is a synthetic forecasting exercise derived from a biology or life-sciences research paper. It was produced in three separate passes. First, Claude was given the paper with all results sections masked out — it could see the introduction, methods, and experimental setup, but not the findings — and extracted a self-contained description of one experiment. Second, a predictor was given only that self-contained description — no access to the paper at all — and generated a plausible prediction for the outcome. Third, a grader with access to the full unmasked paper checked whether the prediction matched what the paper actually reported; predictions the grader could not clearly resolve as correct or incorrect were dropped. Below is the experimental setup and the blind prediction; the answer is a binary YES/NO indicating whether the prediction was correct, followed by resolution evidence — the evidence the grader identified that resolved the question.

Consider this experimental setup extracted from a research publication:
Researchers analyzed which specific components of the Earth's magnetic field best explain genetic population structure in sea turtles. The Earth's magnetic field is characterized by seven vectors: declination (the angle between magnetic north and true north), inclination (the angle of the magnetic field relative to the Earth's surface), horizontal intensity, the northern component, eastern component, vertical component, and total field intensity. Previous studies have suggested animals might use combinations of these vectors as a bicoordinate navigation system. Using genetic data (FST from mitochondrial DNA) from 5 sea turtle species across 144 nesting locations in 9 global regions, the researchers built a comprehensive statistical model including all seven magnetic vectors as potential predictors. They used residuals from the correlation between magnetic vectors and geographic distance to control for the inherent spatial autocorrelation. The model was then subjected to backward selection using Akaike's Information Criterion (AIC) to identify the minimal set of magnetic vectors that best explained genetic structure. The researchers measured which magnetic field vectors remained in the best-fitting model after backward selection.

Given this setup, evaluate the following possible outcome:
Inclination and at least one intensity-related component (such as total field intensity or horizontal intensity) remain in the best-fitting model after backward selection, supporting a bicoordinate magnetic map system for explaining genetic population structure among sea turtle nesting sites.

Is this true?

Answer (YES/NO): NO